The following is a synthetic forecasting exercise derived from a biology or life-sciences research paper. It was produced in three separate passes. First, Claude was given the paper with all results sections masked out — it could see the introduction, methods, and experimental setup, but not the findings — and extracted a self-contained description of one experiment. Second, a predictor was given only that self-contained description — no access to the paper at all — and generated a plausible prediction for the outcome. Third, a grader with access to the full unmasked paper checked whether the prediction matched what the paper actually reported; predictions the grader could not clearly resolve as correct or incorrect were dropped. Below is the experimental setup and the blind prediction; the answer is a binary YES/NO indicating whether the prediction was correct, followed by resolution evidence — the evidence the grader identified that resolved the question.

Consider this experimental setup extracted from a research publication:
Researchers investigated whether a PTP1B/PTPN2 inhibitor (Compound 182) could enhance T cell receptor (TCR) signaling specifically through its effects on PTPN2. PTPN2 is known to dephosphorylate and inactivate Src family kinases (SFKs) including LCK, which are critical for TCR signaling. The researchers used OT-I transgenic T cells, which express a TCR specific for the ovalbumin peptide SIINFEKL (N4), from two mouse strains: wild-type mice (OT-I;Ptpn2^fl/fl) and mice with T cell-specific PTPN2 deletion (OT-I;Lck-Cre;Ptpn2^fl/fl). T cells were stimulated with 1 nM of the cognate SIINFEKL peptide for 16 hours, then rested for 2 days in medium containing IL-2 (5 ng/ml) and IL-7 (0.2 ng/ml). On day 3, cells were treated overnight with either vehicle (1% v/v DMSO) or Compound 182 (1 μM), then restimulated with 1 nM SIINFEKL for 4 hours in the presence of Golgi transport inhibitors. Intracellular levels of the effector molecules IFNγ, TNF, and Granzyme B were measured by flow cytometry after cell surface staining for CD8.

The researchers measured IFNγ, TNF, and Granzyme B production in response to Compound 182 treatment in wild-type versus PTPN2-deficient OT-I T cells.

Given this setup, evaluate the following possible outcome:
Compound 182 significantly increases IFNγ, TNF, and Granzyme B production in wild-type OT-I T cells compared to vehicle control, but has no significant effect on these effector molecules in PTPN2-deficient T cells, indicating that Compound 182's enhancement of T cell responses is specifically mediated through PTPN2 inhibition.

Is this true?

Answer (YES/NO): NO